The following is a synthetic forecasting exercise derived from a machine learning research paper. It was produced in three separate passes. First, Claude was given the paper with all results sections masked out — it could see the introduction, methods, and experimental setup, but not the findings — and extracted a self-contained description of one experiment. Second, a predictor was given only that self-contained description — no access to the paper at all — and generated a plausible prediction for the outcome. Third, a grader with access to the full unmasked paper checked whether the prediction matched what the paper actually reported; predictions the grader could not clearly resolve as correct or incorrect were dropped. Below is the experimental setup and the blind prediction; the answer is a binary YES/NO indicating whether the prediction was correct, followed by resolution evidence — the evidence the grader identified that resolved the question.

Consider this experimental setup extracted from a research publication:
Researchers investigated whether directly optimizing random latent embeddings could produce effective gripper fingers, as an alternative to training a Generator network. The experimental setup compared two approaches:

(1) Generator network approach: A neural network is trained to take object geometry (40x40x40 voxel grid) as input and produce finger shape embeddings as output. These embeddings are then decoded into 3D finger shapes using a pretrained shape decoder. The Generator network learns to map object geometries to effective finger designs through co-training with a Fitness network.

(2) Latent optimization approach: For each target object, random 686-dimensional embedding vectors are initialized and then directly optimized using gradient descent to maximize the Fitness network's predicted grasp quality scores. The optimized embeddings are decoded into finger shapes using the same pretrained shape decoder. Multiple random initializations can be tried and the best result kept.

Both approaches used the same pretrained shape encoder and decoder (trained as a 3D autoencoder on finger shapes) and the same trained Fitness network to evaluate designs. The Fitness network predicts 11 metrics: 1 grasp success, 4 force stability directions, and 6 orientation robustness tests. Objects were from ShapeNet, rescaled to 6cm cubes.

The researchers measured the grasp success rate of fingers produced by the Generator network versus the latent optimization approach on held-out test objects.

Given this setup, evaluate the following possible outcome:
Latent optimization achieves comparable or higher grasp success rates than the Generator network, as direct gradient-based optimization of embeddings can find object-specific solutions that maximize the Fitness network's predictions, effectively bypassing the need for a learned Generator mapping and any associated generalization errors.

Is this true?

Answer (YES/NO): NO